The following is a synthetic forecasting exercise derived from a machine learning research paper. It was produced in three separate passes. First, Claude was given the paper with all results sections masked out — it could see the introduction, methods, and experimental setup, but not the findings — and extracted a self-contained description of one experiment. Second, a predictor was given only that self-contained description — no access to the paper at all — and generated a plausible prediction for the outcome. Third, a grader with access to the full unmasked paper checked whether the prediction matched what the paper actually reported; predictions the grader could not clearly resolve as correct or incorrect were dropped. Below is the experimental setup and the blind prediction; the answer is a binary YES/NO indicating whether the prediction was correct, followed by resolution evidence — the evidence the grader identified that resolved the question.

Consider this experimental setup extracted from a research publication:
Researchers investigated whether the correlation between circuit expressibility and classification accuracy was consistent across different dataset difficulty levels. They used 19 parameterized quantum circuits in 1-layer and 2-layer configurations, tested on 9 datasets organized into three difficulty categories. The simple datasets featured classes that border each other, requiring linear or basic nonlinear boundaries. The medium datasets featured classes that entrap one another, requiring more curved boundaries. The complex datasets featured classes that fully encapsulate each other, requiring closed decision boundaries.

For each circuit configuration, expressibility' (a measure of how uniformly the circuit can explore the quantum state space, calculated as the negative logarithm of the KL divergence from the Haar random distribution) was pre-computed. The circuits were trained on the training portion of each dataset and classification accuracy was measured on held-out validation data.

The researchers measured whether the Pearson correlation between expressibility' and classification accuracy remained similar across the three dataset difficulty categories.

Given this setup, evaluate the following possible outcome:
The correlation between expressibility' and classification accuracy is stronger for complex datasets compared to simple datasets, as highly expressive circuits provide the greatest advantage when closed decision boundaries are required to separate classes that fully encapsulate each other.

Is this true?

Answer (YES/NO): YES